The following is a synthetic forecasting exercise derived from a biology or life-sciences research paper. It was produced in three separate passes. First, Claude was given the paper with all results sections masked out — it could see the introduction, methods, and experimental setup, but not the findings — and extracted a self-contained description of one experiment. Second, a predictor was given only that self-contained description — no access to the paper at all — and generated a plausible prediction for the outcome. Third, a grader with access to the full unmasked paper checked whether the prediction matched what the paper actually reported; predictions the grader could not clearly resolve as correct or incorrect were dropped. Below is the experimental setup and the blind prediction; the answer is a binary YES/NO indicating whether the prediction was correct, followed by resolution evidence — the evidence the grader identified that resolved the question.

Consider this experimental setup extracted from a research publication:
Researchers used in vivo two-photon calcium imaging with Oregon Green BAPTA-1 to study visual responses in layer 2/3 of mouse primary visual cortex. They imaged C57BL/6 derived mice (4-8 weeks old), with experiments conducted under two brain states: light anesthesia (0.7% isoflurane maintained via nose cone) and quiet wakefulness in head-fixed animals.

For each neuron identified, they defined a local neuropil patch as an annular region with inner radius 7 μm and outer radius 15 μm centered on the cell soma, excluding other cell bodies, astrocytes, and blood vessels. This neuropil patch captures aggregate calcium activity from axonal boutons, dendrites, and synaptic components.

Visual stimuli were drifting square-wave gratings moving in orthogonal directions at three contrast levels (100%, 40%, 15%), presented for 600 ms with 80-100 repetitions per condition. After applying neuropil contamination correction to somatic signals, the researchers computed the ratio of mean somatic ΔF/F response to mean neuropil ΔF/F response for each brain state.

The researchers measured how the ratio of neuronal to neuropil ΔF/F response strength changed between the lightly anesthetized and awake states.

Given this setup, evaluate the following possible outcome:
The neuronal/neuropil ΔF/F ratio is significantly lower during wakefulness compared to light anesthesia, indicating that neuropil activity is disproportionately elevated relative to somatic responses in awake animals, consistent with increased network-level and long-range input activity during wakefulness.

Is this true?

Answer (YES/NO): NO